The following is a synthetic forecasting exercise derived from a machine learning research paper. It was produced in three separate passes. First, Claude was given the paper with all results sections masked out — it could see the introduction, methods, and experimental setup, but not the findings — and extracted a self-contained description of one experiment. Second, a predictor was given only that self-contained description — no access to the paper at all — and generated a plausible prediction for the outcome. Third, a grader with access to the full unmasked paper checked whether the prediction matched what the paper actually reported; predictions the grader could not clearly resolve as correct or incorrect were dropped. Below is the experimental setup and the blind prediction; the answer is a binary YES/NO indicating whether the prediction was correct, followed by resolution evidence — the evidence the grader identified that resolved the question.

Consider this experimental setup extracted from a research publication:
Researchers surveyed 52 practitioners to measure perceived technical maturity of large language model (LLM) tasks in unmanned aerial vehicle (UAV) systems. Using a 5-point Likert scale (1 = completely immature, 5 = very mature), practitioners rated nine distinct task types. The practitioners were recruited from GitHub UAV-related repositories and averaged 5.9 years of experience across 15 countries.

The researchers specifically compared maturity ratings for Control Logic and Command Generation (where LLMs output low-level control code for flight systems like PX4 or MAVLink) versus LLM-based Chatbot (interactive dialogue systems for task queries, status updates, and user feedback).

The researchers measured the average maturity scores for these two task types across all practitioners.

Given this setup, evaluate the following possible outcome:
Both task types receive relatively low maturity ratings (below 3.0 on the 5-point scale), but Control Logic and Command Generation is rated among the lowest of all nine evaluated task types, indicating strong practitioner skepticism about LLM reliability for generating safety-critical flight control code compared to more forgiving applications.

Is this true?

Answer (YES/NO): YES